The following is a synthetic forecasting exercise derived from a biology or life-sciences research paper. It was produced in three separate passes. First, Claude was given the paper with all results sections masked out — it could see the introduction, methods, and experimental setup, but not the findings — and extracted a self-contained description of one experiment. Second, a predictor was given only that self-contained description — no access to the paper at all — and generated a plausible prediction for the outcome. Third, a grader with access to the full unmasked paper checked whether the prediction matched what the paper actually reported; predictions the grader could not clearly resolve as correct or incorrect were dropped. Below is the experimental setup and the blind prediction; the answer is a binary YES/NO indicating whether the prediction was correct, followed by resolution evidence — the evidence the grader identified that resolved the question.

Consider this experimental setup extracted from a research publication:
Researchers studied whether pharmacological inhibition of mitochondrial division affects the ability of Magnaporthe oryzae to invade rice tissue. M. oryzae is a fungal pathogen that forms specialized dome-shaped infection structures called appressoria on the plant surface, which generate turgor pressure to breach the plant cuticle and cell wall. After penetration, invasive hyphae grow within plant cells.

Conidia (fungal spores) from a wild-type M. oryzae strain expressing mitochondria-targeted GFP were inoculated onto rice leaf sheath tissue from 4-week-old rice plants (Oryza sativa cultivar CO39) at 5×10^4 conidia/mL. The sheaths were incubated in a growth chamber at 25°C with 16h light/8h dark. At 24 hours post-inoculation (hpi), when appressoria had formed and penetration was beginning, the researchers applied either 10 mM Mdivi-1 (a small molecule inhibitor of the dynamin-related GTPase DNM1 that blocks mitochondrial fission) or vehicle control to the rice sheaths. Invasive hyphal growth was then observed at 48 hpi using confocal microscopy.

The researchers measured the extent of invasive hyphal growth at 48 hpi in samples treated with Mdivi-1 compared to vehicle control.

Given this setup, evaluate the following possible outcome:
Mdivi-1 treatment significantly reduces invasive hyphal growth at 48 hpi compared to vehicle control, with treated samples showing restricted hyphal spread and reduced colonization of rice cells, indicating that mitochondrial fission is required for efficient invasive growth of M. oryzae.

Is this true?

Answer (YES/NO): YES